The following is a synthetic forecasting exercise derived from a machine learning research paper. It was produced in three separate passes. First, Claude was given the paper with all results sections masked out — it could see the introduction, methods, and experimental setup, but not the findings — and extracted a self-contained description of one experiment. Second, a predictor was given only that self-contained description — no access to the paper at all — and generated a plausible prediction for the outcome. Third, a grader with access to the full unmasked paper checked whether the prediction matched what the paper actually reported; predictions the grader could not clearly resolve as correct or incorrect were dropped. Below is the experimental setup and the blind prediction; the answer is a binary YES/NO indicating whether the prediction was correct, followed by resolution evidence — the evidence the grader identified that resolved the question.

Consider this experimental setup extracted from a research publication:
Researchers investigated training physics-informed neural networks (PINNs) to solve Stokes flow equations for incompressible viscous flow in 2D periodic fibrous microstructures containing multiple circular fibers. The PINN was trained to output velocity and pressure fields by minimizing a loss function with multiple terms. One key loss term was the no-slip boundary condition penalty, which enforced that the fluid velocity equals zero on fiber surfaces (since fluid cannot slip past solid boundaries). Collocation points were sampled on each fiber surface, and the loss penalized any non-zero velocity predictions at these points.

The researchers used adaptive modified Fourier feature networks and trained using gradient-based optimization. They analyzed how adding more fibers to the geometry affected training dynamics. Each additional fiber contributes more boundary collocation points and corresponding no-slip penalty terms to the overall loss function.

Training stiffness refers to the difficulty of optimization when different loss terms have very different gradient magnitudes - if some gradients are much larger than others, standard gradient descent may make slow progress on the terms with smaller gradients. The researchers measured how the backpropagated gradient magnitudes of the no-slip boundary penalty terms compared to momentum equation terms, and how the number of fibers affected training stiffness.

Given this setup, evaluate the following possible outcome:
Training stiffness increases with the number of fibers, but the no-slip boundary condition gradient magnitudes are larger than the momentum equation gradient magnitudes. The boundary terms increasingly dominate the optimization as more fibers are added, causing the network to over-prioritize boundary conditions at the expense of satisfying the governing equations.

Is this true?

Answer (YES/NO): NO